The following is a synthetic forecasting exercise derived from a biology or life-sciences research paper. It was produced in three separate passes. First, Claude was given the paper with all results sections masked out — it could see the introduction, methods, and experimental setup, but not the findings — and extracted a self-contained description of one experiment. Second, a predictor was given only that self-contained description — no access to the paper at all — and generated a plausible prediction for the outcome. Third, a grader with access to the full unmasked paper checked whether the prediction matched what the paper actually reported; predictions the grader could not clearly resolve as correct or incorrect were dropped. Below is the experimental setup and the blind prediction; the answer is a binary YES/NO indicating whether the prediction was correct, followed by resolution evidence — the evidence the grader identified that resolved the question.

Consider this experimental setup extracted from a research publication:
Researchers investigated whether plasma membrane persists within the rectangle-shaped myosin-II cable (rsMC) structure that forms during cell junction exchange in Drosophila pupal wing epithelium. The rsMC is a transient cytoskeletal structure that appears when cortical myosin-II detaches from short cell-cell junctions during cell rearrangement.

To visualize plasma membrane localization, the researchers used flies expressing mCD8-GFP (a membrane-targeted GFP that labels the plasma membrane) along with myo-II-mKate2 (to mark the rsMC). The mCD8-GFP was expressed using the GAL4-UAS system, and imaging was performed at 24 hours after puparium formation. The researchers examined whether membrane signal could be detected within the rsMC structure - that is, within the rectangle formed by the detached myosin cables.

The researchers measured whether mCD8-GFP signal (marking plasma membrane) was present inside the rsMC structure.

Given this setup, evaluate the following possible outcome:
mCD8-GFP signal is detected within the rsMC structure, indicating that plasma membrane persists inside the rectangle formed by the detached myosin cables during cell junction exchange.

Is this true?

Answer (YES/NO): YES